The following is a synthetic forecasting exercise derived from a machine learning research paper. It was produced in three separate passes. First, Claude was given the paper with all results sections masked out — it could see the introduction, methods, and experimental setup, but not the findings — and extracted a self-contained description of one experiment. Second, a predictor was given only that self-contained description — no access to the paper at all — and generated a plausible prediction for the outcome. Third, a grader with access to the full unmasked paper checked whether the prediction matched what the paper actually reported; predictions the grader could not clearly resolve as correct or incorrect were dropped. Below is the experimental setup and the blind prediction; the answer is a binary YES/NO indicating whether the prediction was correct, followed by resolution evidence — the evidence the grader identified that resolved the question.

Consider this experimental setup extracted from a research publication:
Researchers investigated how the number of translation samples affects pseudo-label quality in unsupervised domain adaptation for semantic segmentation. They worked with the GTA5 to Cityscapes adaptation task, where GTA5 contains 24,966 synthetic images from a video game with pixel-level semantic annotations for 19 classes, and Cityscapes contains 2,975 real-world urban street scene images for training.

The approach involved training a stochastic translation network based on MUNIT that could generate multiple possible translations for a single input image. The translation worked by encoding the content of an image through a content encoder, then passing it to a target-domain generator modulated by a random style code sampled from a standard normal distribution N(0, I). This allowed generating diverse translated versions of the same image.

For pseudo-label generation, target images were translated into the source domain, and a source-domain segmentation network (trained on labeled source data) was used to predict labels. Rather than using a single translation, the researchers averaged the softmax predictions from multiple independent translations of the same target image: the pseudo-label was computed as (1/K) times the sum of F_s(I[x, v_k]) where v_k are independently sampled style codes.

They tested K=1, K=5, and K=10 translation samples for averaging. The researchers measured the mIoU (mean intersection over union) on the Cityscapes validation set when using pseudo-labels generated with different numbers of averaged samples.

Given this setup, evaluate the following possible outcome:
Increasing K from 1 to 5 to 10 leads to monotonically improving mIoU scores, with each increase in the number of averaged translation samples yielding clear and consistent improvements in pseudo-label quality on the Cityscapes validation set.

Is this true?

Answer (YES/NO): YES